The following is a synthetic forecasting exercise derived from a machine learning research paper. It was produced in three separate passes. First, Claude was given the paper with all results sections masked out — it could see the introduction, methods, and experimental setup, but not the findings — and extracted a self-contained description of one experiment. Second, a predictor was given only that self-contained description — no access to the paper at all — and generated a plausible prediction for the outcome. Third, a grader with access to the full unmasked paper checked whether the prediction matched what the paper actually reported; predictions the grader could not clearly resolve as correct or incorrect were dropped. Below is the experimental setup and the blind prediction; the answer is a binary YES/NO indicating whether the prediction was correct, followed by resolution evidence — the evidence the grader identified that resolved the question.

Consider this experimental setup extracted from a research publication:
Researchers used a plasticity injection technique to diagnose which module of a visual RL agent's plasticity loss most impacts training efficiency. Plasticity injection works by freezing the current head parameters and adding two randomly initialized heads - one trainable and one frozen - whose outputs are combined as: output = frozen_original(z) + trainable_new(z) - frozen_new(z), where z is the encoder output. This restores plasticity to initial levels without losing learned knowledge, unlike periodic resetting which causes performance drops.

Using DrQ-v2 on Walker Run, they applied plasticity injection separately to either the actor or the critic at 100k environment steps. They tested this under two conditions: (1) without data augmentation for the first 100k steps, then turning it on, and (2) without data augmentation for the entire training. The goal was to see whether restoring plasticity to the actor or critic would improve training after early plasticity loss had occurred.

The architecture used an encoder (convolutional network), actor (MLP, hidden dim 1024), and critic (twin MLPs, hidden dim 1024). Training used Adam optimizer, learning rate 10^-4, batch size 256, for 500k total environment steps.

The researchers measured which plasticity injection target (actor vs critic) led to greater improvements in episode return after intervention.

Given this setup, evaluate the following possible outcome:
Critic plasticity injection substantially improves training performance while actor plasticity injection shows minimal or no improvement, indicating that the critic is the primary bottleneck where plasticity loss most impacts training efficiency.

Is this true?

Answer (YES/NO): YES